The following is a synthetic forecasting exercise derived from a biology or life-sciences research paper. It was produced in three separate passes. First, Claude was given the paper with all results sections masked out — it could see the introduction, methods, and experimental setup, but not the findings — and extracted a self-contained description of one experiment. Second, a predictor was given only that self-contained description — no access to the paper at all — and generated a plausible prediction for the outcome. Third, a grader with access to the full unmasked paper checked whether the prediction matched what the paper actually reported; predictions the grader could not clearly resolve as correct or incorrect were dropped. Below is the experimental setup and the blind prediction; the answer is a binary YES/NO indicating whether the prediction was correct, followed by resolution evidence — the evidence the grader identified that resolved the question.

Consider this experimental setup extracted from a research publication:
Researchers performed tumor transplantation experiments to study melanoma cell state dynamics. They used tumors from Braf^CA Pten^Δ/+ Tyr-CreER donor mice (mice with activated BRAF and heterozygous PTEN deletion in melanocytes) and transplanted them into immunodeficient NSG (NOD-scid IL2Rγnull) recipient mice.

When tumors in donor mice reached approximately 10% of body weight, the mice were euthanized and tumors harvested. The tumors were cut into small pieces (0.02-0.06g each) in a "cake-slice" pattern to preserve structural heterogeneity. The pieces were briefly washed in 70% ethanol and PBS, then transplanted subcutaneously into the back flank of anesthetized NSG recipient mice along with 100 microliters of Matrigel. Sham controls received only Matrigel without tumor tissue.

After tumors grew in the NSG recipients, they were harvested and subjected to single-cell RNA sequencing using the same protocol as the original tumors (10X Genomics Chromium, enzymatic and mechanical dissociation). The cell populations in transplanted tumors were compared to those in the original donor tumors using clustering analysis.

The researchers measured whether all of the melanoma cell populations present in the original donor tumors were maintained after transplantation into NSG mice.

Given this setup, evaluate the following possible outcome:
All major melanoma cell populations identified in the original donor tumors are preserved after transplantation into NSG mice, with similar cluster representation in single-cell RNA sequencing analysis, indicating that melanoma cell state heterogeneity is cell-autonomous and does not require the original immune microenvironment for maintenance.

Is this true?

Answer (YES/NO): NO